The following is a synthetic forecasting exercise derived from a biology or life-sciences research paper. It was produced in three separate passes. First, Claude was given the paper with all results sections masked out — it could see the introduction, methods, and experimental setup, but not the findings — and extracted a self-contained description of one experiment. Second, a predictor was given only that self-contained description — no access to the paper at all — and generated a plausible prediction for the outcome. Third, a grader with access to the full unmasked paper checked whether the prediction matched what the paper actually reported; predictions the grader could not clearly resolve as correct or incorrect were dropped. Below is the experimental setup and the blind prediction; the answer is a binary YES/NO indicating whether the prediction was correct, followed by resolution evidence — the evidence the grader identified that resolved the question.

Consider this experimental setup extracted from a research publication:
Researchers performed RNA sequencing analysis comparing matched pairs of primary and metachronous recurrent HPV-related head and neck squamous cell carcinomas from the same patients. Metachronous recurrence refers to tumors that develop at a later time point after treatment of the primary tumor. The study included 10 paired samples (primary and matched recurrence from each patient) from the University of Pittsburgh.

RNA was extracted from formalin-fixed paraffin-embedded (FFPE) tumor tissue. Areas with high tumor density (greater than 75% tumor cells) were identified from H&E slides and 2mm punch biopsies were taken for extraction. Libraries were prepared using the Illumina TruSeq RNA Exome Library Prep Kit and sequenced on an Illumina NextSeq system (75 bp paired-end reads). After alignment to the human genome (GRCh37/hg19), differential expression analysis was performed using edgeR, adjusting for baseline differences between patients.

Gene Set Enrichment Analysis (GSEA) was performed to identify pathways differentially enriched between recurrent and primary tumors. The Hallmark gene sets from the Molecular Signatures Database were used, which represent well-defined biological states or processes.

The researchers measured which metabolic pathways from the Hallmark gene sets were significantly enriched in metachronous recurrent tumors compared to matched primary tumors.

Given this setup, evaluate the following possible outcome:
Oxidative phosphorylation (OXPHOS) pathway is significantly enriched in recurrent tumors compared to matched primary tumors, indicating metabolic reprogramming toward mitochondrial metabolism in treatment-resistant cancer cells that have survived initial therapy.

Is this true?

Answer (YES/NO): YES